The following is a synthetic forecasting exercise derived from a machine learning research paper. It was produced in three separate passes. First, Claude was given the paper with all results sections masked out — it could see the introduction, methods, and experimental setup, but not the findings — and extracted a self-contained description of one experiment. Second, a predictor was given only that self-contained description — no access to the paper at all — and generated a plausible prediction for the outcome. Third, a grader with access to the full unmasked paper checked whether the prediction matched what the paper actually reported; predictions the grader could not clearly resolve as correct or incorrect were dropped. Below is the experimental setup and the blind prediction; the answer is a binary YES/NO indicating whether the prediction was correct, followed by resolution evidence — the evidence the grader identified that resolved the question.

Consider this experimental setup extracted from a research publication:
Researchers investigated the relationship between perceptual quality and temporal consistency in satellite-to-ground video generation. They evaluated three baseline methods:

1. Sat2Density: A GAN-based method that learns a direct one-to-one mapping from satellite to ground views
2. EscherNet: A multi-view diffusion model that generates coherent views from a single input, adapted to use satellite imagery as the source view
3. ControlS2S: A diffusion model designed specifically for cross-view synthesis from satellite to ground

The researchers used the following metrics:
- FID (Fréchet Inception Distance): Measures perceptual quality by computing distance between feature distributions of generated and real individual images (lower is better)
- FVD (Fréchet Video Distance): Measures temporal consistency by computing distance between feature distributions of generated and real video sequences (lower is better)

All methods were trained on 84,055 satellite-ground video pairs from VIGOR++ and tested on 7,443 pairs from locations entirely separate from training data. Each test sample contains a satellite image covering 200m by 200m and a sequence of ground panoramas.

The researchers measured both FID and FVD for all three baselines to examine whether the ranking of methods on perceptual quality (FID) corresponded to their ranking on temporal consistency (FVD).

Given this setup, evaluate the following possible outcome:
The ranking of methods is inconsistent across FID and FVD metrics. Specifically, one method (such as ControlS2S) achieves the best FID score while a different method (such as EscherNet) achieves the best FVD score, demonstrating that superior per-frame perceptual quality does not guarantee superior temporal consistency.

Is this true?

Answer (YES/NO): NO